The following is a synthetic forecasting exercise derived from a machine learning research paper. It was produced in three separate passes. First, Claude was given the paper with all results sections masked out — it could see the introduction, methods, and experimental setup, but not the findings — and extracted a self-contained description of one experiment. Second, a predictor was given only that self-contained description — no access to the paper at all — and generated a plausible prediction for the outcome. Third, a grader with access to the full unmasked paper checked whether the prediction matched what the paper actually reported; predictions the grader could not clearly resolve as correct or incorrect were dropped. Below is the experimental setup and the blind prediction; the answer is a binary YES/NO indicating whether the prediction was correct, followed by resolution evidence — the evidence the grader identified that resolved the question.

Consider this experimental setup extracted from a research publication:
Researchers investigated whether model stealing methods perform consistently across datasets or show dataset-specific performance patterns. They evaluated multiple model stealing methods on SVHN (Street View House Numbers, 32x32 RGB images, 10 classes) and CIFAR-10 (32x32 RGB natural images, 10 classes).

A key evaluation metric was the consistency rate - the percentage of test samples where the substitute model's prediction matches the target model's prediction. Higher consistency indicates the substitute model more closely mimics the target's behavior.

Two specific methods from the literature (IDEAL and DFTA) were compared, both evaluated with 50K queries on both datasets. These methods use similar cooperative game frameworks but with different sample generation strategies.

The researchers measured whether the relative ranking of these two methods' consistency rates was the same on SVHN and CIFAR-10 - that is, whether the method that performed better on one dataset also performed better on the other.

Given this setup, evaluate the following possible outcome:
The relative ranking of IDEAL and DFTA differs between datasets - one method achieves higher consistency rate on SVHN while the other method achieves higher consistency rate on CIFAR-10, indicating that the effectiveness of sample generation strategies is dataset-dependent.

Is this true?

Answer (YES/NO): YES